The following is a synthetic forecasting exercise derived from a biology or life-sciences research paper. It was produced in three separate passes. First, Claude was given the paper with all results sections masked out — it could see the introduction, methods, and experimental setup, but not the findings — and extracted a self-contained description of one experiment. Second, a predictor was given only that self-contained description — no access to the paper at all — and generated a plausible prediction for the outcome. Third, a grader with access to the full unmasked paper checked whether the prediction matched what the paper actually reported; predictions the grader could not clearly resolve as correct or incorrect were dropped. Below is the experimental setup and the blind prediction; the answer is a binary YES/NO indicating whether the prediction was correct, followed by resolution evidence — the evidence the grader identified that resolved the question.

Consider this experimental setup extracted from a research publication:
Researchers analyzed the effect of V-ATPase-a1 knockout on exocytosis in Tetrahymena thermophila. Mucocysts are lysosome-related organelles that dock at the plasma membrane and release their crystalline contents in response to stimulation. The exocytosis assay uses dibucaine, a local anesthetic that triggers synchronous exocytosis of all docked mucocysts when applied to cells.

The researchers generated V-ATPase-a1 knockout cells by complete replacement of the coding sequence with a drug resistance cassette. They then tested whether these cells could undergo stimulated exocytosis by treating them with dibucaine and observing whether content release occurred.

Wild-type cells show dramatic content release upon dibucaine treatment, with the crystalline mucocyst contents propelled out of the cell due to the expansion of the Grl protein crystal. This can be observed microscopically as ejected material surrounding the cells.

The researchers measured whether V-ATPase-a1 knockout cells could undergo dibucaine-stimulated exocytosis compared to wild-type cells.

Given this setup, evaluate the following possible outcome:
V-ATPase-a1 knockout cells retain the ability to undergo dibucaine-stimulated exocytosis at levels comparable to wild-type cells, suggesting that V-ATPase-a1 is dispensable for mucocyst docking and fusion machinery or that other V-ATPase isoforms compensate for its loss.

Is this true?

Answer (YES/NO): NO